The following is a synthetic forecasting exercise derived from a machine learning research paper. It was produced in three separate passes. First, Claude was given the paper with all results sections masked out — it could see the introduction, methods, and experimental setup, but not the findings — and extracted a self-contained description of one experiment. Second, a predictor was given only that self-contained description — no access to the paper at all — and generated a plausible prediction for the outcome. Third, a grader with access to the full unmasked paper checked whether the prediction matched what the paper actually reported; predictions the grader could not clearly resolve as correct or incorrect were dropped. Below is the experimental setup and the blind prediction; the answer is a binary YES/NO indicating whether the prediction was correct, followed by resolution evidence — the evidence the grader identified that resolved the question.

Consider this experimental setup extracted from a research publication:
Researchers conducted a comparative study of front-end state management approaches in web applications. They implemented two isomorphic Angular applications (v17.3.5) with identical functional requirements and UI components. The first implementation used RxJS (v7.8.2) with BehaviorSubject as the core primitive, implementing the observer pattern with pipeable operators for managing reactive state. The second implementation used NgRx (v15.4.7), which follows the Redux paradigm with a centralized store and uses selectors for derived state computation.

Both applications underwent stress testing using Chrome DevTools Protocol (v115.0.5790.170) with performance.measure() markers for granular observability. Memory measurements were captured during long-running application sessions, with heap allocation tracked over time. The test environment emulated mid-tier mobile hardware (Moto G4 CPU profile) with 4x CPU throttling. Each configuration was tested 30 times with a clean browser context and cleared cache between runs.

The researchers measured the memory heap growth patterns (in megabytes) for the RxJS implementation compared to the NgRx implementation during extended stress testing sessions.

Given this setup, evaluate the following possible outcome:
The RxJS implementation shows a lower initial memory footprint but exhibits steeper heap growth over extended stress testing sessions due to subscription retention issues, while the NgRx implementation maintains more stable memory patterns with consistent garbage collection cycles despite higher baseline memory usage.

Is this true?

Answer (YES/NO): NO